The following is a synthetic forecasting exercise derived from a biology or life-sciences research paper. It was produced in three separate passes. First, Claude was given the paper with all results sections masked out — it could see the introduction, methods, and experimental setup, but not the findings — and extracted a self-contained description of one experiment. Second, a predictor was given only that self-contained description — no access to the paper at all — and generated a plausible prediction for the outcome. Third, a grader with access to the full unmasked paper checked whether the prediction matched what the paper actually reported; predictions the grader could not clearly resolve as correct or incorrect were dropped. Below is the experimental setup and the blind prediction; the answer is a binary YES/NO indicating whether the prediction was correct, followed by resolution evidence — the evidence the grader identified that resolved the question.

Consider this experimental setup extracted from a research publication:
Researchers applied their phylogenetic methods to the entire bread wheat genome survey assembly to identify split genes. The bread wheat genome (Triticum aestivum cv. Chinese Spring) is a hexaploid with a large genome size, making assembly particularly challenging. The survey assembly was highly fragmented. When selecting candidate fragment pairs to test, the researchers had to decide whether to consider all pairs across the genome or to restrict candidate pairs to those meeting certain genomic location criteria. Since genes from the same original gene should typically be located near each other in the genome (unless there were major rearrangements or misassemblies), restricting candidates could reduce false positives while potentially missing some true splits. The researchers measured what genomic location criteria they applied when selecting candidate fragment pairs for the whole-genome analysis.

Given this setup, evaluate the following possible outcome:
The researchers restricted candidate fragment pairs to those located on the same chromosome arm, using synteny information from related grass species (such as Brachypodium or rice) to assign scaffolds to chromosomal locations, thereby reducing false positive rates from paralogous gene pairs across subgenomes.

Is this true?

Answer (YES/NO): NO